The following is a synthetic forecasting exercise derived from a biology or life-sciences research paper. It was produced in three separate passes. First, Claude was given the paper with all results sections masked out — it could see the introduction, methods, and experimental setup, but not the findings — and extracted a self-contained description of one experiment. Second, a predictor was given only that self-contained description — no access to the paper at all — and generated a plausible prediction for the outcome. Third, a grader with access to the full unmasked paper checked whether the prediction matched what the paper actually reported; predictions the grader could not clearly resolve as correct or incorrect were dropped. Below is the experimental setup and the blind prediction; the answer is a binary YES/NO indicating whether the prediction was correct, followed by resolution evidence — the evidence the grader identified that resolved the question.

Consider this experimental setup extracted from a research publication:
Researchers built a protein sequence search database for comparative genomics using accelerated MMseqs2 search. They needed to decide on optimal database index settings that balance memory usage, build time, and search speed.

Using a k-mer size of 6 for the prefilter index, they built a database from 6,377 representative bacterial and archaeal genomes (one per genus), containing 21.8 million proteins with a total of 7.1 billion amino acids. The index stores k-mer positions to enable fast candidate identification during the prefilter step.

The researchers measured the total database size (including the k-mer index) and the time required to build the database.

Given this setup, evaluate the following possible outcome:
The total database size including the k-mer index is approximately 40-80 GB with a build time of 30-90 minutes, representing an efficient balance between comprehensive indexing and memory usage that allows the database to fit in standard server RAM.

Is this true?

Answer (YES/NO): NO